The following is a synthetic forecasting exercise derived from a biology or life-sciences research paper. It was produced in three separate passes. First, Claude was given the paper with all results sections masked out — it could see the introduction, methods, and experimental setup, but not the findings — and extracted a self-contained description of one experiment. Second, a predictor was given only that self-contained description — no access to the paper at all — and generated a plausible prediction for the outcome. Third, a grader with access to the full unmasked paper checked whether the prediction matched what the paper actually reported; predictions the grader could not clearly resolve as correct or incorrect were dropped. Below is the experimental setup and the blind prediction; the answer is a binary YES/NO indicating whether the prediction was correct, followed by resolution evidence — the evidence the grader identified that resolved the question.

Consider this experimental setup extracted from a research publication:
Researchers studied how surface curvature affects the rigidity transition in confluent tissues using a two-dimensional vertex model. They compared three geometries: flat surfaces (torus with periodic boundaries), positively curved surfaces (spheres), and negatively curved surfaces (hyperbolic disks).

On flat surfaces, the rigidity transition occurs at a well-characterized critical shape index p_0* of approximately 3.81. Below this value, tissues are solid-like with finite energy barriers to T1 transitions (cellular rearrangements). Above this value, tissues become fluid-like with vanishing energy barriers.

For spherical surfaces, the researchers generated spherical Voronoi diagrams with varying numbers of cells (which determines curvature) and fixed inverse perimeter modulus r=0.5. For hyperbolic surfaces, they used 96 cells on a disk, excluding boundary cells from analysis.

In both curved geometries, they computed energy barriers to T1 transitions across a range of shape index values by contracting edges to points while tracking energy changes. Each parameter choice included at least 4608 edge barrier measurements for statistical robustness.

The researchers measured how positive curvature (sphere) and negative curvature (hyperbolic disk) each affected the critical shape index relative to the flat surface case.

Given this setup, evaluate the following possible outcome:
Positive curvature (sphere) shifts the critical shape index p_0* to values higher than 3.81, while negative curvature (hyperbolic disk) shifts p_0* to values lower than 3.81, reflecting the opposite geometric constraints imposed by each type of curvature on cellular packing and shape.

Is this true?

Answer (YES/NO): NO